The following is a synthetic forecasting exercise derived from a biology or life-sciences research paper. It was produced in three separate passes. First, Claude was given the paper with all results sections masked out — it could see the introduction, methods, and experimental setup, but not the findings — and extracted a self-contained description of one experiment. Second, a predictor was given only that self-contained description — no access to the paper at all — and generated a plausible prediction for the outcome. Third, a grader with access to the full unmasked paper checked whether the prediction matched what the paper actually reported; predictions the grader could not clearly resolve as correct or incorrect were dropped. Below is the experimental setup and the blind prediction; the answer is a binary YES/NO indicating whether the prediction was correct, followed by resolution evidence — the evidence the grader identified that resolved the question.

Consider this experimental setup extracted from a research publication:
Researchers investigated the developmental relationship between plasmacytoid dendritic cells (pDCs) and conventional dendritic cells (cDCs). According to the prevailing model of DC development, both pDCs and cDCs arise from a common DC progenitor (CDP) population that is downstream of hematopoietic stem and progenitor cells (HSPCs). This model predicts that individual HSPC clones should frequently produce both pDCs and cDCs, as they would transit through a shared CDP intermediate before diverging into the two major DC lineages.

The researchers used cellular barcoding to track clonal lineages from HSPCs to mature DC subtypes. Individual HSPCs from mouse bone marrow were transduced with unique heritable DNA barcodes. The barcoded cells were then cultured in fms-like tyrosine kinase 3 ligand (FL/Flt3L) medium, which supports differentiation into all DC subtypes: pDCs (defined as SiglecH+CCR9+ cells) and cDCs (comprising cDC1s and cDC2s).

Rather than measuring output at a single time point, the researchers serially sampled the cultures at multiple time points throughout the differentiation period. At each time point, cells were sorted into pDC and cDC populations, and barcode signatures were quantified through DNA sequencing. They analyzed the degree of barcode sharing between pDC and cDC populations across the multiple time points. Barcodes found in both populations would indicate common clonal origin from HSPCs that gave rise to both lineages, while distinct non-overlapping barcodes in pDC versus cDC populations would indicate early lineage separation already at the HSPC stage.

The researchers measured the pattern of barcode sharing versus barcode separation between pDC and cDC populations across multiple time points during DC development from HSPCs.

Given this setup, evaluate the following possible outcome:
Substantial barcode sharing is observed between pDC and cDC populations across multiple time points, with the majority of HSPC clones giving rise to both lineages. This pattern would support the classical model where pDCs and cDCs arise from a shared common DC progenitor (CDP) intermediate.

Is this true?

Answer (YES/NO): NO